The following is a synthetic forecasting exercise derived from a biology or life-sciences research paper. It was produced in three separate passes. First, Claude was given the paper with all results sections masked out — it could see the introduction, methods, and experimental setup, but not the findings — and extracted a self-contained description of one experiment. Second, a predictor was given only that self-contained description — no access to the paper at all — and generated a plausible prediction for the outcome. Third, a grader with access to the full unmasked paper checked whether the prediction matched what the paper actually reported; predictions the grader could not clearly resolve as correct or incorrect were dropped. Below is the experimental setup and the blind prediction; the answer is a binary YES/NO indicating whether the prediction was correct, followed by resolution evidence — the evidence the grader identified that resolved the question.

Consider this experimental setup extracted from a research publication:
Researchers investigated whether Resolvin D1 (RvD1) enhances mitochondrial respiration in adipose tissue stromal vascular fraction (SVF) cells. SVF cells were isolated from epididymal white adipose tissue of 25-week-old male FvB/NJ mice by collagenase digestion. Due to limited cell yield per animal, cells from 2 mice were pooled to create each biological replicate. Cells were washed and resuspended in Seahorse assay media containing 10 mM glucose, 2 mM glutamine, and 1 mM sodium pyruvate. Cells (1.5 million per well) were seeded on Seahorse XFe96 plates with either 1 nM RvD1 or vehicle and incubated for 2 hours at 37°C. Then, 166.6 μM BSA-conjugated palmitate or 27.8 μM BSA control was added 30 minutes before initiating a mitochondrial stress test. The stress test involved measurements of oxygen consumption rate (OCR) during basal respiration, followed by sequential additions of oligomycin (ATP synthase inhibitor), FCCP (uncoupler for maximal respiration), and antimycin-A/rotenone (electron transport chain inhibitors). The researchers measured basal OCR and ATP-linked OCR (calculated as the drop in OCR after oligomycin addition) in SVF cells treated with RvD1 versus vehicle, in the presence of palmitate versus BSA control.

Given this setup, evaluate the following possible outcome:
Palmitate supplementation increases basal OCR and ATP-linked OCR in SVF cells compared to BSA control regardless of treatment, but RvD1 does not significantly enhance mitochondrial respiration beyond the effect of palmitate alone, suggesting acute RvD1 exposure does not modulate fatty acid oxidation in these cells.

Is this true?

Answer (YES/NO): NO